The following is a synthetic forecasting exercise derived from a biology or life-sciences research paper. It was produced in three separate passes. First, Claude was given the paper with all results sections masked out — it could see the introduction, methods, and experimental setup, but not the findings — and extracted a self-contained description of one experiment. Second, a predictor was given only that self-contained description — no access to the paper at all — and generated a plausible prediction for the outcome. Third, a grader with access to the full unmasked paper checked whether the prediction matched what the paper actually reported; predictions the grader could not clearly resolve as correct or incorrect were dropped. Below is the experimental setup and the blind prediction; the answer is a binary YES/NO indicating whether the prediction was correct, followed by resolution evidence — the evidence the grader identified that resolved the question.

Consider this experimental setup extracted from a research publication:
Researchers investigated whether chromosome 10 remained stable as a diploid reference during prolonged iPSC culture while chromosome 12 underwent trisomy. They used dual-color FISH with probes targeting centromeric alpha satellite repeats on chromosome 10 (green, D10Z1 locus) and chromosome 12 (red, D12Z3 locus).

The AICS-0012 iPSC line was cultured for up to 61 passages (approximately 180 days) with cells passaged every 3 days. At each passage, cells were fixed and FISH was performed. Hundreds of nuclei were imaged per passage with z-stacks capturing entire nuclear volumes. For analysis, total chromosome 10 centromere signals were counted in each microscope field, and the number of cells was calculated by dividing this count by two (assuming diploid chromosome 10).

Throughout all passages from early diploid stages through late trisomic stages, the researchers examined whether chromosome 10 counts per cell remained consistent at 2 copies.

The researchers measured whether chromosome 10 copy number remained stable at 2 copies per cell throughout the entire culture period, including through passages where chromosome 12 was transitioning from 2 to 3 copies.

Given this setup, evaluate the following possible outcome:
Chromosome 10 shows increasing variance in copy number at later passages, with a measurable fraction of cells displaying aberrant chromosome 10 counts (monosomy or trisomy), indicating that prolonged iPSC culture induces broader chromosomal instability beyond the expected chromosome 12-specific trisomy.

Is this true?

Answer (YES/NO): NO